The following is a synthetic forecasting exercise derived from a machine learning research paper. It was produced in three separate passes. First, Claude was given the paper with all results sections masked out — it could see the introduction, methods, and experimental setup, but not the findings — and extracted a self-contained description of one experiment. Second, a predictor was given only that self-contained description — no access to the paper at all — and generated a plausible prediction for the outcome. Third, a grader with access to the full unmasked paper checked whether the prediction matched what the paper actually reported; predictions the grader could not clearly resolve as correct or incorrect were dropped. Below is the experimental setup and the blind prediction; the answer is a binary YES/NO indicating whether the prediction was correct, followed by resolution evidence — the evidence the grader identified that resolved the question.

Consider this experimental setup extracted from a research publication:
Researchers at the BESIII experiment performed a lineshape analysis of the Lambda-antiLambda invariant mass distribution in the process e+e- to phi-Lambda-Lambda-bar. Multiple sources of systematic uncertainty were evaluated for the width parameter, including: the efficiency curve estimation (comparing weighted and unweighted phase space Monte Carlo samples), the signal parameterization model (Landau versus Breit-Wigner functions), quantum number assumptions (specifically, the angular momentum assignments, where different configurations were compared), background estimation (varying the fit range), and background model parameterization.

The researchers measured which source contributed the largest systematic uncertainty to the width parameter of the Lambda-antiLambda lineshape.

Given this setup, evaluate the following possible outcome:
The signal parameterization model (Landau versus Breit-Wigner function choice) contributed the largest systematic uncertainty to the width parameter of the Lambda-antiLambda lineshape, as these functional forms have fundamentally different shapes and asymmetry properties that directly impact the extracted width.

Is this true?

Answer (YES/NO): NO